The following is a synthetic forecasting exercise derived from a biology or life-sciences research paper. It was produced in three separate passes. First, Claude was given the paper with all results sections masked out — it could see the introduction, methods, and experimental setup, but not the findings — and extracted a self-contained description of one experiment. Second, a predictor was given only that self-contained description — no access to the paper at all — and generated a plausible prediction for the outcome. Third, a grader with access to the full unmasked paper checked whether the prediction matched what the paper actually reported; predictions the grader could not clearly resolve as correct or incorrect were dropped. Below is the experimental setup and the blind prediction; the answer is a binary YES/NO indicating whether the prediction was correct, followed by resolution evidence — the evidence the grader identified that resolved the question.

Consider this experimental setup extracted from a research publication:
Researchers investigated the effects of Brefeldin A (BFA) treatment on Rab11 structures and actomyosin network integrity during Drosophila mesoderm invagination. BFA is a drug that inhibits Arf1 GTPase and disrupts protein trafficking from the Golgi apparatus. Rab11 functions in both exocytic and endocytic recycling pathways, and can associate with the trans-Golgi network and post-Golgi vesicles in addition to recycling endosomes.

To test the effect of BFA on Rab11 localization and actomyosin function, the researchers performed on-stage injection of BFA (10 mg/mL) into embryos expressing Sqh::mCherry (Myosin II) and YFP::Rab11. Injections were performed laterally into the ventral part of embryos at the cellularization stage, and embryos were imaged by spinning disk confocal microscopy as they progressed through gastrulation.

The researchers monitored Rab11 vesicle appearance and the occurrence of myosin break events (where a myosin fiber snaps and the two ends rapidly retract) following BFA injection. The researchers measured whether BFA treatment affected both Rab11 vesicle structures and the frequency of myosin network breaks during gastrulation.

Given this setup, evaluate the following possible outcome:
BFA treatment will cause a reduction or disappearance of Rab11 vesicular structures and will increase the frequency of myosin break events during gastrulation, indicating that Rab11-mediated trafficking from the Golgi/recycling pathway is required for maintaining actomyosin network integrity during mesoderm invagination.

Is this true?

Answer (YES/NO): YES